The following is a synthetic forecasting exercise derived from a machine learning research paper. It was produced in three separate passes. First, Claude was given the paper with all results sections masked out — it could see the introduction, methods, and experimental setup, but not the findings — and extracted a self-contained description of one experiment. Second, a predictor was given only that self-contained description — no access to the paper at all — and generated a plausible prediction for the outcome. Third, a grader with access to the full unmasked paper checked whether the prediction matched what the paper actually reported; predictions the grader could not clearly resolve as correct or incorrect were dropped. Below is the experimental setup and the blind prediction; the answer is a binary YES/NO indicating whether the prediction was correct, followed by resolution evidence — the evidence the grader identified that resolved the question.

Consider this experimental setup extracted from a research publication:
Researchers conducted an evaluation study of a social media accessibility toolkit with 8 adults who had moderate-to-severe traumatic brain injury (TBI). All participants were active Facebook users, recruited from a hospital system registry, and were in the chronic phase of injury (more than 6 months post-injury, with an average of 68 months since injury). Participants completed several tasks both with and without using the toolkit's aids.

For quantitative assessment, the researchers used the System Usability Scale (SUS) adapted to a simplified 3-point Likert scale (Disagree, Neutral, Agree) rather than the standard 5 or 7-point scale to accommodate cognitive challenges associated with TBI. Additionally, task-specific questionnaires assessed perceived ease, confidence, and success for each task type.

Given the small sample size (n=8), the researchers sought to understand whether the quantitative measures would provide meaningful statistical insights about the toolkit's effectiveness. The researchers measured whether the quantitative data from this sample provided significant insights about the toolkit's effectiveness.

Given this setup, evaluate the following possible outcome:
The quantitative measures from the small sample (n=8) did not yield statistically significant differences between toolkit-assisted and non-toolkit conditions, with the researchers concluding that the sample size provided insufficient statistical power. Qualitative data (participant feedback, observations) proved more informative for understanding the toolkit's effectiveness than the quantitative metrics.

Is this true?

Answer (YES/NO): NO